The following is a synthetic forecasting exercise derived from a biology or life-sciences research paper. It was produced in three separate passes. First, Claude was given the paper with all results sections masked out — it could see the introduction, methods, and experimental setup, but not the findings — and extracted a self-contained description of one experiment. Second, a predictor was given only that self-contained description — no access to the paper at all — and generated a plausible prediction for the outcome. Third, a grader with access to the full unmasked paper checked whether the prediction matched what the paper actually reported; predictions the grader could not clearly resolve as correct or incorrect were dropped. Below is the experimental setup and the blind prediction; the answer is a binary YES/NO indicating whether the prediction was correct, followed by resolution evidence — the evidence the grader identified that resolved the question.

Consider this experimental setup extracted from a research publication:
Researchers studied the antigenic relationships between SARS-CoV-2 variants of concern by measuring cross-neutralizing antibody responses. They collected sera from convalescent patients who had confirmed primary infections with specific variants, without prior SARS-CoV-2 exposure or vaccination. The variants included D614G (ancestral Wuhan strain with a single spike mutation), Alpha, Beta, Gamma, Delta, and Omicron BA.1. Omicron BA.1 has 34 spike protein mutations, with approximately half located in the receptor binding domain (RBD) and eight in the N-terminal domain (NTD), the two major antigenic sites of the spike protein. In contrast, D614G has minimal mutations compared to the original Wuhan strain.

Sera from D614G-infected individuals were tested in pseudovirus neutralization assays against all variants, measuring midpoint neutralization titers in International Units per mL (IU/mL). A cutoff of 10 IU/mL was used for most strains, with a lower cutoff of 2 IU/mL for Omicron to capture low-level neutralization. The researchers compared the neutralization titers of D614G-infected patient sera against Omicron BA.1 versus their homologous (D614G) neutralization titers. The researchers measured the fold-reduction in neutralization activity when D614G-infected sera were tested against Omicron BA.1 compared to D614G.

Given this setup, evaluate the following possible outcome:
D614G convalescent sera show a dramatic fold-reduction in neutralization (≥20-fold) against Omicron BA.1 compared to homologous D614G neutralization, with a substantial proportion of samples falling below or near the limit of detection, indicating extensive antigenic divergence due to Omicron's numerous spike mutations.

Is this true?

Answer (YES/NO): NO